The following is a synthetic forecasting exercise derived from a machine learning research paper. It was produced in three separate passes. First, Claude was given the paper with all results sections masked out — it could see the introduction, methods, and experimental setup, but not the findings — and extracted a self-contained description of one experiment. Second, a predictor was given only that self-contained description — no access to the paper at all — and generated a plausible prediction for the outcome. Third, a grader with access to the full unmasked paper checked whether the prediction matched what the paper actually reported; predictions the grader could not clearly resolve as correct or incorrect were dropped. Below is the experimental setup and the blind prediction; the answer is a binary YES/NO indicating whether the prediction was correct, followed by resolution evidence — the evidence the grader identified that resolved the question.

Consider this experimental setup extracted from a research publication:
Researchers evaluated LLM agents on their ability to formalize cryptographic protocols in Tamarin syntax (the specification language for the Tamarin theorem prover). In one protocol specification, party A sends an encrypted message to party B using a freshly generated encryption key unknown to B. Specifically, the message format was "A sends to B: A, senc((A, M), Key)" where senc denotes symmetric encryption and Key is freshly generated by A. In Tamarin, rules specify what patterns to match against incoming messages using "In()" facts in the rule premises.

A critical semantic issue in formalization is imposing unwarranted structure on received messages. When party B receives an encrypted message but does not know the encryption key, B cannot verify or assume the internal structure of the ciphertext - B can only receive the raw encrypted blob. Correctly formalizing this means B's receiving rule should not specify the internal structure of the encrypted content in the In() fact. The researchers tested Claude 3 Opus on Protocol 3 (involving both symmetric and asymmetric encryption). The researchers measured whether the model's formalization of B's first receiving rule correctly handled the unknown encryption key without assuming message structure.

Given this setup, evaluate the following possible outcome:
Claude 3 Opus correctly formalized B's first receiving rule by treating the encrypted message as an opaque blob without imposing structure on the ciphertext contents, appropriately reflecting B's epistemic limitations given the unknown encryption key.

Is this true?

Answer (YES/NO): NO